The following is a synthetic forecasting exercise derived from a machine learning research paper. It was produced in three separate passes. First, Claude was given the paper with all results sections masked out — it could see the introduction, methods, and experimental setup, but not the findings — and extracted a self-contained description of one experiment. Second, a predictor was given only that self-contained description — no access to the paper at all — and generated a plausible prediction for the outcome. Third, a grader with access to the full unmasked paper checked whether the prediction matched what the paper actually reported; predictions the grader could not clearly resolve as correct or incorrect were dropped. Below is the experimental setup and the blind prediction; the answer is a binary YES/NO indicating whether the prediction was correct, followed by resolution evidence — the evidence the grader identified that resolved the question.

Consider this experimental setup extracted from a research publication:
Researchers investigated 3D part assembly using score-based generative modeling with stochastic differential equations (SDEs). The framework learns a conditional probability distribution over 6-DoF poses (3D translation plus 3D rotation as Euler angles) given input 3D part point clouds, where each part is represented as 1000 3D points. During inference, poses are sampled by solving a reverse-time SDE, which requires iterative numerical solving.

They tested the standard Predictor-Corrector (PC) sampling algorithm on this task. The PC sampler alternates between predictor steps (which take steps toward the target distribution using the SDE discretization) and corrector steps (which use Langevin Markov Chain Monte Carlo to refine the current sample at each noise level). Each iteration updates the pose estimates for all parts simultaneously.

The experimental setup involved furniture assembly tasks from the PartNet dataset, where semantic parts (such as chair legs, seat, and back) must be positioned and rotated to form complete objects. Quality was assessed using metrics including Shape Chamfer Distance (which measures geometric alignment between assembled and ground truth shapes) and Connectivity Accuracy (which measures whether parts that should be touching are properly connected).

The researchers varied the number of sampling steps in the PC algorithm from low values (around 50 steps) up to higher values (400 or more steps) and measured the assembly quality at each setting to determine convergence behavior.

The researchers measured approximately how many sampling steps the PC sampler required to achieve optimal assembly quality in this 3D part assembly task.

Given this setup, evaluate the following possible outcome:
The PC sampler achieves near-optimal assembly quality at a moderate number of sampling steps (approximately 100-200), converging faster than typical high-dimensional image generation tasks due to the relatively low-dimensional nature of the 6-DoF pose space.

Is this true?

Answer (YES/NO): NO